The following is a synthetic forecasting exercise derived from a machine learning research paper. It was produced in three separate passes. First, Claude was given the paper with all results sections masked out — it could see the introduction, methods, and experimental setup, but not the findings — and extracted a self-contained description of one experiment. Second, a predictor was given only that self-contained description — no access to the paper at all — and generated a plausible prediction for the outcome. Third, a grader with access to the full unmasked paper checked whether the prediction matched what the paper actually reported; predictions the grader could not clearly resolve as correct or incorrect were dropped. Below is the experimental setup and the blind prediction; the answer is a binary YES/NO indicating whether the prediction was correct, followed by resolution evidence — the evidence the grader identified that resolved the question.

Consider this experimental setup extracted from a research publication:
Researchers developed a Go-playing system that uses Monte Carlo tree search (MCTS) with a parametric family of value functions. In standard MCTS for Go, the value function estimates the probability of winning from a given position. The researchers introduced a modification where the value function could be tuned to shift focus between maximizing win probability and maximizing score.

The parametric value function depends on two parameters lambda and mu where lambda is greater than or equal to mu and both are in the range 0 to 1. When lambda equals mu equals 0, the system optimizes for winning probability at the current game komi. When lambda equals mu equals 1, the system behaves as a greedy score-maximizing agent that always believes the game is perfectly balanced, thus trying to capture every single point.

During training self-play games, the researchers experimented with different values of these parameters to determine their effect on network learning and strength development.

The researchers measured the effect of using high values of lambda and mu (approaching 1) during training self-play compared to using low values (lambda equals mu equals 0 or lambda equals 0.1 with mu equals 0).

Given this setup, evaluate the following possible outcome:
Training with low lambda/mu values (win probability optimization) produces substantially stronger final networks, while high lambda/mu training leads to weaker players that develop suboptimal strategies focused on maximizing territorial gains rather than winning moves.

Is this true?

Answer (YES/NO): NO